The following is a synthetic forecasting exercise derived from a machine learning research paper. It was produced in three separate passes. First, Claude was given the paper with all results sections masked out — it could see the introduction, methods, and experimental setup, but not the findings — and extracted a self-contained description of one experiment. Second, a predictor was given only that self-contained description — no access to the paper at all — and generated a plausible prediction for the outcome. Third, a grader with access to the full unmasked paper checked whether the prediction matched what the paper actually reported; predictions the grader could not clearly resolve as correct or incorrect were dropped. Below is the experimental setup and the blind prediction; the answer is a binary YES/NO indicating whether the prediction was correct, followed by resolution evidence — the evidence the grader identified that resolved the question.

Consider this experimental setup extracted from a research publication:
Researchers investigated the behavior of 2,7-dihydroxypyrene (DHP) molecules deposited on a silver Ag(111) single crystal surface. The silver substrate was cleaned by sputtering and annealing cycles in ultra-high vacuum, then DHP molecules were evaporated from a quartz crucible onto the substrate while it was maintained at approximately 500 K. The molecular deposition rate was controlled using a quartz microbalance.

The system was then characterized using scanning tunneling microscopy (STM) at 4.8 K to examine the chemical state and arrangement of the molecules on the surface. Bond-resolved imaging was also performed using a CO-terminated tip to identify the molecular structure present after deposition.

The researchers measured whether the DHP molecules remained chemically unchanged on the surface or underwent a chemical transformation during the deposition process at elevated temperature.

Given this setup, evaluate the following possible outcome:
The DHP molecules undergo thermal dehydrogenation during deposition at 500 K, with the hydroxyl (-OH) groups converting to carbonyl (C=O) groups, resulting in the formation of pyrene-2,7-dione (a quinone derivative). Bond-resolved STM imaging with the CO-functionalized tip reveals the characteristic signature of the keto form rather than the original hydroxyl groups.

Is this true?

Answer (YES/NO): YES